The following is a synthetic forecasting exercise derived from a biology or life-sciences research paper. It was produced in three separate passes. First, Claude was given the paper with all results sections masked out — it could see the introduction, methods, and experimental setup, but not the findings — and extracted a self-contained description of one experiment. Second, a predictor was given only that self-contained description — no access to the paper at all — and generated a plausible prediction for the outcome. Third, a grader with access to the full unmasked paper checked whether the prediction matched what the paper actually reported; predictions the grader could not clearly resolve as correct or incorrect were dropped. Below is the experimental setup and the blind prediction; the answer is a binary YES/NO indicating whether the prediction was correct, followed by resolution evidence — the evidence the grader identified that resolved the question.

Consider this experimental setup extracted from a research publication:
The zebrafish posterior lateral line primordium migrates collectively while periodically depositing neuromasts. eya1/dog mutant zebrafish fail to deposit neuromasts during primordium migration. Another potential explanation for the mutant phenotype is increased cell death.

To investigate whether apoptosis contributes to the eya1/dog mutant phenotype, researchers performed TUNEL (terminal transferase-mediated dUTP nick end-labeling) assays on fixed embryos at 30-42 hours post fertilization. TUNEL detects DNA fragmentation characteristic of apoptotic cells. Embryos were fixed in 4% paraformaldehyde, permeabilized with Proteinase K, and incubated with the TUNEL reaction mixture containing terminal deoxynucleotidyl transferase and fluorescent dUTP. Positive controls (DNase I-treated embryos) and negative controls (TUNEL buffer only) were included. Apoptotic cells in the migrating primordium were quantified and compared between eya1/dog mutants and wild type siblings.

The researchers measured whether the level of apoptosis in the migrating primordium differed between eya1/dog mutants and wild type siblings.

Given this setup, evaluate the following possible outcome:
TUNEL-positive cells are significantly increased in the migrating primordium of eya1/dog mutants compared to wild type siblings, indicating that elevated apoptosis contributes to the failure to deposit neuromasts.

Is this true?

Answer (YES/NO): NO